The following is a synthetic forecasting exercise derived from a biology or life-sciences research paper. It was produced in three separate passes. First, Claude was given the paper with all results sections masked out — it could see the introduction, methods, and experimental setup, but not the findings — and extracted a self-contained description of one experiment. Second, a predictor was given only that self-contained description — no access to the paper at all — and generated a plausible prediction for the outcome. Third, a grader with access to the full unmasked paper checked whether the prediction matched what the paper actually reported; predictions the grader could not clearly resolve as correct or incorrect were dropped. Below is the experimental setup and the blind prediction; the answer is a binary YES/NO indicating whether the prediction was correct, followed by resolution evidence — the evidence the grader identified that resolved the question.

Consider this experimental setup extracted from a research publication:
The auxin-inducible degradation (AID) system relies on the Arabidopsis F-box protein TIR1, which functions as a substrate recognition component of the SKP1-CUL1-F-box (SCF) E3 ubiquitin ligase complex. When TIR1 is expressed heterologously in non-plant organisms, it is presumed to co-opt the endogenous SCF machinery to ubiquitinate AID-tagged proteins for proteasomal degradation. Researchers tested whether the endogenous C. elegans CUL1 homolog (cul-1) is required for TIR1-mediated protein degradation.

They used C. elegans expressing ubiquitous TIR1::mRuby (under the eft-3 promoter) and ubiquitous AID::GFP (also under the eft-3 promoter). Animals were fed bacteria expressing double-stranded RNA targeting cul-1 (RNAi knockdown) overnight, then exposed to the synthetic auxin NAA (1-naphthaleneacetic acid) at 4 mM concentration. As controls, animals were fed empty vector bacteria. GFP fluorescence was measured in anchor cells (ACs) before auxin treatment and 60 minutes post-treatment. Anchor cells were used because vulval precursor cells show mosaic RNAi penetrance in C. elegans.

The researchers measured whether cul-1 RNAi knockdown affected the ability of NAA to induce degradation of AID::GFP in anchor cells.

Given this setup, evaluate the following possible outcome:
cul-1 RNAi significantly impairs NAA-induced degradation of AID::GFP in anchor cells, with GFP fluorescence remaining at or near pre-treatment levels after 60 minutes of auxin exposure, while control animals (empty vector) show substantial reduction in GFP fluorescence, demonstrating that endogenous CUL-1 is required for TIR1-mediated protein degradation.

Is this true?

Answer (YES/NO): NO